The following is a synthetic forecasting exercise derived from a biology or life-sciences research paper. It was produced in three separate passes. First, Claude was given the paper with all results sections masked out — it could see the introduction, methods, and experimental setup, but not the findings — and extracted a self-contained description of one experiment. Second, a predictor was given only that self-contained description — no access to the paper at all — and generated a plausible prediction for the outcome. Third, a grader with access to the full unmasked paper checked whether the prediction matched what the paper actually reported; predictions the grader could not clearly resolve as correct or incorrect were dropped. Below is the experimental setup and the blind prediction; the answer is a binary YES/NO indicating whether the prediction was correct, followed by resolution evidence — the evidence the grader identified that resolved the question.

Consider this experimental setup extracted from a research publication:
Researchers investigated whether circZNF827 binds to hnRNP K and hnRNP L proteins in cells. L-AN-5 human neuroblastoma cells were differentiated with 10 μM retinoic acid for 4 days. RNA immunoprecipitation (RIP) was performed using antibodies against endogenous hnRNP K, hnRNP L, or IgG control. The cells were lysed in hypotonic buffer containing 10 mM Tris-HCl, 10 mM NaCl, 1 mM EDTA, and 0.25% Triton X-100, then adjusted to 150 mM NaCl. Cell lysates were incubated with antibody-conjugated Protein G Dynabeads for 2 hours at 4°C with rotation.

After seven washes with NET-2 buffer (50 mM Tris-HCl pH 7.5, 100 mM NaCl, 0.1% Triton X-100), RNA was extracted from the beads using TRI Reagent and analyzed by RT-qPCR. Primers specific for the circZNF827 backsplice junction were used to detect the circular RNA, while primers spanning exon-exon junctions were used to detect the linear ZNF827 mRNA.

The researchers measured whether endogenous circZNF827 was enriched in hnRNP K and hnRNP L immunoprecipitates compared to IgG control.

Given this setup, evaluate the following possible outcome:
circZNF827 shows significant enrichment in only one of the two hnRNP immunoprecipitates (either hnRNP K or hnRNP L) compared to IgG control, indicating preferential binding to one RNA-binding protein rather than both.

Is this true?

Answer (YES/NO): NO